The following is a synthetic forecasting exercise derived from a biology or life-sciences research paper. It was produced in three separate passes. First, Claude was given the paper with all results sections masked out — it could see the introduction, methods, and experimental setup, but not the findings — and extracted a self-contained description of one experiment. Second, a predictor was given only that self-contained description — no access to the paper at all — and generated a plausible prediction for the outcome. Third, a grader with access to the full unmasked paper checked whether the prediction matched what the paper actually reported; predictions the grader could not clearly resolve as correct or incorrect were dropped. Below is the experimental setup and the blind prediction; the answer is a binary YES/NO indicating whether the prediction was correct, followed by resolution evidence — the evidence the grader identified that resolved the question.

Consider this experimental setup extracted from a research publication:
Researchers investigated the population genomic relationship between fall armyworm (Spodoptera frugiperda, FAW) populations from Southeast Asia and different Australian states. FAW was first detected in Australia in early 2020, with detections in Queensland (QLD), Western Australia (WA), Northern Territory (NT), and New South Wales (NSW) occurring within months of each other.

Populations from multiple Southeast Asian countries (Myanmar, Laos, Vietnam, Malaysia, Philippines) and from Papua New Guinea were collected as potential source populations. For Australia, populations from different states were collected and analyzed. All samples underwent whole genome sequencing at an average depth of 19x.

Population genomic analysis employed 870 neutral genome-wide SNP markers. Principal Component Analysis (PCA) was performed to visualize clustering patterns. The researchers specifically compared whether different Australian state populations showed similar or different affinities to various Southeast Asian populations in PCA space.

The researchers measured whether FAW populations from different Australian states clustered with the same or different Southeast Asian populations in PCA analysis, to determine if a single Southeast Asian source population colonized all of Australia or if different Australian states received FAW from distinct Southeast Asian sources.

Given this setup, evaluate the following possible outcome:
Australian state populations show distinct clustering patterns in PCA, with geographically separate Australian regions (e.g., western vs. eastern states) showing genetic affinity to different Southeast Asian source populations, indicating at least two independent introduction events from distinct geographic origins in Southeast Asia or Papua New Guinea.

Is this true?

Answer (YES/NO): YES